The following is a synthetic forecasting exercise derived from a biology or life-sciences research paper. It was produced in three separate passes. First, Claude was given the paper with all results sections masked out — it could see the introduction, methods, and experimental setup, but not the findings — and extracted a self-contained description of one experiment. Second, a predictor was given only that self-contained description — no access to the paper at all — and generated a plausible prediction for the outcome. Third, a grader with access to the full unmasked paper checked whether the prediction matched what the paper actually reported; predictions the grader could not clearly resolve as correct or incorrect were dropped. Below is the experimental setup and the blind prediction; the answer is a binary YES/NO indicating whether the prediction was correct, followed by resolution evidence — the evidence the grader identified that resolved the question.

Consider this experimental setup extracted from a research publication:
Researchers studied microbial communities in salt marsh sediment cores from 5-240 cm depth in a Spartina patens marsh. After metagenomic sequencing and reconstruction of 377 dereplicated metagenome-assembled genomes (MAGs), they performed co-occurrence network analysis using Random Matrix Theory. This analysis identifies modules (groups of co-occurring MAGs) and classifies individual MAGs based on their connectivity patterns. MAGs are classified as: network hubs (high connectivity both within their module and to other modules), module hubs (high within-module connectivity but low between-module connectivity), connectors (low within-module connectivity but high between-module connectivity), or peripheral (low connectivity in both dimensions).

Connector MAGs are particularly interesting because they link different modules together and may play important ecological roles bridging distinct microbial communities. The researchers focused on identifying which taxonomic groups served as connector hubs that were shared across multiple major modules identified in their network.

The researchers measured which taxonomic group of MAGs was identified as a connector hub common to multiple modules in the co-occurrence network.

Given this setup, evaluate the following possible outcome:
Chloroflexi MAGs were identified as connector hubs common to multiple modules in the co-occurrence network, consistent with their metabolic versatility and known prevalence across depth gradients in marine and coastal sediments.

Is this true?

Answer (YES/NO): NO